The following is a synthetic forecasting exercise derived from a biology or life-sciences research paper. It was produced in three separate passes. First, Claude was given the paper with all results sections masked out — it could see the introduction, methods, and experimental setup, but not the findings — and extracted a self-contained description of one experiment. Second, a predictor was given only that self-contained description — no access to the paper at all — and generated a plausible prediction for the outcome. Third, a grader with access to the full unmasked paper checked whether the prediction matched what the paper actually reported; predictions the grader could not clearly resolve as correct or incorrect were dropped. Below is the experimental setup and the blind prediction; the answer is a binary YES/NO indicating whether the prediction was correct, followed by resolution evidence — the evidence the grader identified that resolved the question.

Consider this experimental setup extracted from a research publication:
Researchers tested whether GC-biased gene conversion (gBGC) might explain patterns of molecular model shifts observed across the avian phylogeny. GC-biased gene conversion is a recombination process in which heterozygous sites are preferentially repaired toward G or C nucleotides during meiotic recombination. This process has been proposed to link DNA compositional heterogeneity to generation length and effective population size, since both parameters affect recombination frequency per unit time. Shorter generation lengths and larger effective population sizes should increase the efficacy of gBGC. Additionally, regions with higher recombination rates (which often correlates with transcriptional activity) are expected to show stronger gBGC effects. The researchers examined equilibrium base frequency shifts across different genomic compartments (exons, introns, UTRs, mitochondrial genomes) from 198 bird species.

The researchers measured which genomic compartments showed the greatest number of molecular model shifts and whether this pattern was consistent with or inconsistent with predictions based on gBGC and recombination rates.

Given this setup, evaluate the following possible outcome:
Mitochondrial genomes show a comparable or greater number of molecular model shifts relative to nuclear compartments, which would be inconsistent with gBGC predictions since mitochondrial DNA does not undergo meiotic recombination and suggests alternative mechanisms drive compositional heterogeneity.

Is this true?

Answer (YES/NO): NO